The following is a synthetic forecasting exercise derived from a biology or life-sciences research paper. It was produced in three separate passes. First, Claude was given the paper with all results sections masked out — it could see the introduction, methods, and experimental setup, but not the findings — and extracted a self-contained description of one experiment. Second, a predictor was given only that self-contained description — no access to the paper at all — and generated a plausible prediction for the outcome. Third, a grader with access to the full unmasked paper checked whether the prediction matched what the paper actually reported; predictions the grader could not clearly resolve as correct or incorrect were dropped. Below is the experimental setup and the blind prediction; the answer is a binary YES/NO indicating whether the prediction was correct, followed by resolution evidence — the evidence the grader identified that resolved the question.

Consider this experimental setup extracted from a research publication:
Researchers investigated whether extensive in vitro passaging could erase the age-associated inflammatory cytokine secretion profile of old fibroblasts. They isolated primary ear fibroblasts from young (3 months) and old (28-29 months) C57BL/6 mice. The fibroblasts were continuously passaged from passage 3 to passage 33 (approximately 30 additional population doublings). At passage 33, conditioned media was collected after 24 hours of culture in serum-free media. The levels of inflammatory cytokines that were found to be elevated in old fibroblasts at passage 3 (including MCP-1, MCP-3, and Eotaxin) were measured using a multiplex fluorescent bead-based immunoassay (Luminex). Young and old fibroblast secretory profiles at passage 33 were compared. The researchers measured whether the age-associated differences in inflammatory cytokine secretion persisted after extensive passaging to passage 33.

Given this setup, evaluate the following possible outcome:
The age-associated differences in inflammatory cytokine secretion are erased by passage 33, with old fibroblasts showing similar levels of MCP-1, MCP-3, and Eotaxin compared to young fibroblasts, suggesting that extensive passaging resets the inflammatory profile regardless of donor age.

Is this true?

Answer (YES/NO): NO